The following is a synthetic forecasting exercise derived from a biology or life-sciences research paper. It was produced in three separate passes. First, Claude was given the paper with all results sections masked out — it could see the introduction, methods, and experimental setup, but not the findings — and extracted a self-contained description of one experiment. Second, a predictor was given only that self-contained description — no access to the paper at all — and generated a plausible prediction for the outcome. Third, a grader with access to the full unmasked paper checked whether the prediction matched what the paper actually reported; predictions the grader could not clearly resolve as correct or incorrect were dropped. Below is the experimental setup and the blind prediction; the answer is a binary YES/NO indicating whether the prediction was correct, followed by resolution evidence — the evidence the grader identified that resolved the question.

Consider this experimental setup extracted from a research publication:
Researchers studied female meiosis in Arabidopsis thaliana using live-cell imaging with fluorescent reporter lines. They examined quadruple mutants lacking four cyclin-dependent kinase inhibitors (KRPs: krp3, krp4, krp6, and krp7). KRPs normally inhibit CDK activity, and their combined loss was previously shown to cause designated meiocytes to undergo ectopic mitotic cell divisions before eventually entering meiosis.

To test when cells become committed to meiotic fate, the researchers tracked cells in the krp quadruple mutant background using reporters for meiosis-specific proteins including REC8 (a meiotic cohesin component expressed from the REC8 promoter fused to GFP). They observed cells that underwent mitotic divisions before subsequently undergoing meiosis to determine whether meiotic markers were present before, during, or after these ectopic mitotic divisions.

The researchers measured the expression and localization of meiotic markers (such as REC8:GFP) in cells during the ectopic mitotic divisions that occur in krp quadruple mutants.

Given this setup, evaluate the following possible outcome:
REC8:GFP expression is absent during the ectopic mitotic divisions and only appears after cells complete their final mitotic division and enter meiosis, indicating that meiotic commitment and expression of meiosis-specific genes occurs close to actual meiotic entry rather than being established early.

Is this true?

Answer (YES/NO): NO